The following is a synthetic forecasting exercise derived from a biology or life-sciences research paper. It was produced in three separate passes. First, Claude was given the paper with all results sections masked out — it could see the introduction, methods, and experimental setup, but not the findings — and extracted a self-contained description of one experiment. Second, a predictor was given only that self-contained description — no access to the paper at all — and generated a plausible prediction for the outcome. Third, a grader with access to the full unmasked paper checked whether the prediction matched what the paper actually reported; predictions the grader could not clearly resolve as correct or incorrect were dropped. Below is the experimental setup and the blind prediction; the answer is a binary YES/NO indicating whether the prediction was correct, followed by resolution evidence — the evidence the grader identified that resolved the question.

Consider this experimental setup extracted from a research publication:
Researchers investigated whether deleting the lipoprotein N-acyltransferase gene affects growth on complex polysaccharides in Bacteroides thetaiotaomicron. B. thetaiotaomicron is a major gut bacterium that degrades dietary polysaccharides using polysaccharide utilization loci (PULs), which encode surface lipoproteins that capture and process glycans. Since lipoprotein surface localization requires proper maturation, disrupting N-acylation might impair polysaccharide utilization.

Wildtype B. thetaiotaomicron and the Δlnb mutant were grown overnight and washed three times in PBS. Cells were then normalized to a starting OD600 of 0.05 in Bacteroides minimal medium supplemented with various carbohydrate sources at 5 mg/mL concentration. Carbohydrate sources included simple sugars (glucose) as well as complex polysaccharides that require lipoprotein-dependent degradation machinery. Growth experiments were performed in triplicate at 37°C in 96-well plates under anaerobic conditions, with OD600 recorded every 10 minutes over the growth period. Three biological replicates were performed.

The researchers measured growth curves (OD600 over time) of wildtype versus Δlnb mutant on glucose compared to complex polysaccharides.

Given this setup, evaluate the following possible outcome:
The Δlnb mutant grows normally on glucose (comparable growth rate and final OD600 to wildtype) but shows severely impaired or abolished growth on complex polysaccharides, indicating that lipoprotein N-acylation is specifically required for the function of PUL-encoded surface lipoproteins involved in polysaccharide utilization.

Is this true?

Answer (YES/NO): NO